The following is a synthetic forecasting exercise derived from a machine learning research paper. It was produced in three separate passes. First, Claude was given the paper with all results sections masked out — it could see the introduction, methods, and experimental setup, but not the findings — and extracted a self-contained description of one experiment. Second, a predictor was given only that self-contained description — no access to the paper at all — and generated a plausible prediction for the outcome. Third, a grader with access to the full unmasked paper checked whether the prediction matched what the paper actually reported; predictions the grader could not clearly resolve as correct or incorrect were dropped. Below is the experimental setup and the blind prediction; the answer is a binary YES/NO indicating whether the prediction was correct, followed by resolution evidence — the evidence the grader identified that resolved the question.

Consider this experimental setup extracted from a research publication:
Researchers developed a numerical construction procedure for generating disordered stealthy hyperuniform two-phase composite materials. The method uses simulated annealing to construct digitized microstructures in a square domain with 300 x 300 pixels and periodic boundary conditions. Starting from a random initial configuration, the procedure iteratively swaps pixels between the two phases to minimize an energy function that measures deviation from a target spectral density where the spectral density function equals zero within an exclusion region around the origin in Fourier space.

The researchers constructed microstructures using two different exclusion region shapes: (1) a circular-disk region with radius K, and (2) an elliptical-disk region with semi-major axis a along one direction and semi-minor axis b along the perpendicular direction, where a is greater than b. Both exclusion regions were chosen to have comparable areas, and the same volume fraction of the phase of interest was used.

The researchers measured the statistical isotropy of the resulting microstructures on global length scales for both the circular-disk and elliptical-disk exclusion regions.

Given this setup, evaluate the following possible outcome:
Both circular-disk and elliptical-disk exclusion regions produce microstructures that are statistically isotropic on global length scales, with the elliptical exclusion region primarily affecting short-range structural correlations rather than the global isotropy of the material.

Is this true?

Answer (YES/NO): NO